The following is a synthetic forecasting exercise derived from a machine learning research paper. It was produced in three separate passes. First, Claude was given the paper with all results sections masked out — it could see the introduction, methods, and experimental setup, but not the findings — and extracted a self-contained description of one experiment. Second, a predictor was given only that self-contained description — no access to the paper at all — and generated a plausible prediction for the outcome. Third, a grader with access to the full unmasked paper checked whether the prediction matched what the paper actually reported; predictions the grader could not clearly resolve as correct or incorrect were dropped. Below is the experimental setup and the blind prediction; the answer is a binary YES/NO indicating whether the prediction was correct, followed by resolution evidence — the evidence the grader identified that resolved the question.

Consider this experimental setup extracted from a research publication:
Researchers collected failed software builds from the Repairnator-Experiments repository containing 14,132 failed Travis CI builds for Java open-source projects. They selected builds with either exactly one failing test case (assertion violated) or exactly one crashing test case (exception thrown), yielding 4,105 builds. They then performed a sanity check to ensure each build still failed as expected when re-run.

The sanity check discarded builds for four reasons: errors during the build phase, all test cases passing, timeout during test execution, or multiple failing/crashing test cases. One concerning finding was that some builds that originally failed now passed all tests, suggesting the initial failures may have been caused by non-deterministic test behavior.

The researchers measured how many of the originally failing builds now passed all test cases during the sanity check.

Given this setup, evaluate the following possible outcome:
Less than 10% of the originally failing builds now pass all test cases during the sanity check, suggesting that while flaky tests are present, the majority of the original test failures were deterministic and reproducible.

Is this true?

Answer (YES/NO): YES